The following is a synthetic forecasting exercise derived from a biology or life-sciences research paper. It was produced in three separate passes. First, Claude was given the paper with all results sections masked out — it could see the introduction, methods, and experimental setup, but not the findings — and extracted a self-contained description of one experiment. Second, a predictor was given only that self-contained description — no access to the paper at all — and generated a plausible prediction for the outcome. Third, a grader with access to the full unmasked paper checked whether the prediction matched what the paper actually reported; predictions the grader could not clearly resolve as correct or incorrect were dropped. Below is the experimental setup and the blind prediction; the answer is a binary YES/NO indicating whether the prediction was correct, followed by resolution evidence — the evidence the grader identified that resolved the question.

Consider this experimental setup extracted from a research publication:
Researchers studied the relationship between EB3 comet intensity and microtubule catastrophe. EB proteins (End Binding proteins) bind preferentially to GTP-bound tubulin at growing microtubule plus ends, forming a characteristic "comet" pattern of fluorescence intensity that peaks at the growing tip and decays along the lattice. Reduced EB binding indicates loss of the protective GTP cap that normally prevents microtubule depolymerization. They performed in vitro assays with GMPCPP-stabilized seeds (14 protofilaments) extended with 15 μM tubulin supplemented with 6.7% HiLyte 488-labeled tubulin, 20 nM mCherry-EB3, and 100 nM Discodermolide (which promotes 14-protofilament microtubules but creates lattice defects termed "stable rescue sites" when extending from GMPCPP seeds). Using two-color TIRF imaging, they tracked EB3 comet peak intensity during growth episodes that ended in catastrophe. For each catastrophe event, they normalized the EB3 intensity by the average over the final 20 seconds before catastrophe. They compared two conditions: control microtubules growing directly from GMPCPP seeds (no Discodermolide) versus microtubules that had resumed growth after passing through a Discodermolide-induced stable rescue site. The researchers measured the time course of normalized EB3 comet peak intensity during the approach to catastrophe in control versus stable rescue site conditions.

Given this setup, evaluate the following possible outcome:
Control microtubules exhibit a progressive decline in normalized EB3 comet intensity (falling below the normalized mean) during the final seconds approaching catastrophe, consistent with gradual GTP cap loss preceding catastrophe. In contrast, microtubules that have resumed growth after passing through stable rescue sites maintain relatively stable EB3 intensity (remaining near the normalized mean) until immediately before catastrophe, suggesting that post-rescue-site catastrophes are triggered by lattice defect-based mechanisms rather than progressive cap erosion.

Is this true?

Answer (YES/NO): NO